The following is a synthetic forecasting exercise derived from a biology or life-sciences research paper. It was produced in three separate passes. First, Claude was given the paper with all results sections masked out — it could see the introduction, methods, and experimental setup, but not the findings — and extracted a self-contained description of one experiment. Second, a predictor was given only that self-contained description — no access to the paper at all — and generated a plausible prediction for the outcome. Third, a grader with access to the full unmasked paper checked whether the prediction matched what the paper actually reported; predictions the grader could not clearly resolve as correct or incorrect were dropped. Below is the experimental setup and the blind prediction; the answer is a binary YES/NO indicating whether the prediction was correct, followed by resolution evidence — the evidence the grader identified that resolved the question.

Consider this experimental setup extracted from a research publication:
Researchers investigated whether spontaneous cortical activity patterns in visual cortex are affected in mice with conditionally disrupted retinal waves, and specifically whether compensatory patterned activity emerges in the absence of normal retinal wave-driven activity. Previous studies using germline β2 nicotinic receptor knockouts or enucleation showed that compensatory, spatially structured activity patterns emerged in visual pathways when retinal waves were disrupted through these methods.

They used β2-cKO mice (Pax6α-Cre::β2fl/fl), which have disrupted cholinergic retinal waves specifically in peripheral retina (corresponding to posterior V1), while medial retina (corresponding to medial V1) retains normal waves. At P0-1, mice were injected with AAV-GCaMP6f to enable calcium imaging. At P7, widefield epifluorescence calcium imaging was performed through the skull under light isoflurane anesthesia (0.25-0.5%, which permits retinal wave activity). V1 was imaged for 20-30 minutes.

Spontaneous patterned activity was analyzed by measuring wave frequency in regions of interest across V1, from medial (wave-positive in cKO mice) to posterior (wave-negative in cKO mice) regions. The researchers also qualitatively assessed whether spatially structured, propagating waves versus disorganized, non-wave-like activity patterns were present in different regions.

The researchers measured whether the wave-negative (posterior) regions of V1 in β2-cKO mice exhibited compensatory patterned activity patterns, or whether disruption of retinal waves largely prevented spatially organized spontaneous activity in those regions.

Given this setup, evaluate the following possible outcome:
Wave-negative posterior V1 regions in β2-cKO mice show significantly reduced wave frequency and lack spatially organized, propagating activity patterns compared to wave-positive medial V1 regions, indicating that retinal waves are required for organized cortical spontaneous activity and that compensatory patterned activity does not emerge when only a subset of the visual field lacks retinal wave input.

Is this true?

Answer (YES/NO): YES